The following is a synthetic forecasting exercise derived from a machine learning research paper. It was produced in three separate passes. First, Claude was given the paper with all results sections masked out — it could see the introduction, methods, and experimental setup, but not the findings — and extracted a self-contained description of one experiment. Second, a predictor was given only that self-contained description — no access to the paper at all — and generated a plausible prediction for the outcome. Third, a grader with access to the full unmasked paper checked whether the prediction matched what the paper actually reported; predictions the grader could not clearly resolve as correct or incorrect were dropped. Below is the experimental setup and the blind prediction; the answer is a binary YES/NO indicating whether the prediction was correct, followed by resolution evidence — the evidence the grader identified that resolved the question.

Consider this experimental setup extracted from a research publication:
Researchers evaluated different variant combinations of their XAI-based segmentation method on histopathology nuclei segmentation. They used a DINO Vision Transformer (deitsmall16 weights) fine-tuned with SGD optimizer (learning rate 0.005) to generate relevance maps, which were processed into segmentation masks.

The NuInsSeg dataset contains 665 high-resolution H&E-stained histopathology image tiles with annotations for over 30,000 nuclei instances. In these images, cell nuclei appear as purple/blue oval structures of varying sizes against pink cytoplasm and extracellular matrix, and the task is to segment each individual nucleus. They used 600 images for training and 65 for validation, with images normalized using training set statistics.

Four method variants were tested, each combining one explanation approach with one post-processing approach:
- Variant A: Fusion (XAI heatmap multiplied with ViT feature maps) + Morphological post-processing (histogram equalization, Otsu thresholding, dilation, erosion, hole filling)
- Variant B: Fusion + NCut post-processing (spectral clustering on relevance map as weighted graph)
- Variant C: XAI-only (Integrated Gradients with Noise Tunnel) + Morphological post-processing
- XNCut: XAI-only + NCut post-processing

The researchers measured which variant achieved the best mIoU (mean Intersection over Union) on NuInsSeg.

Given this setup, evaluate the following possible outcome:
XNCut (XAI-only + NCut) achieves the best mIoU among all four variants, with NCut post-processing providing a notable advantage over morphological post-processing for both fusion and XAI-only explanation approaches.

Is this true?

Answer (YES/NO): NO